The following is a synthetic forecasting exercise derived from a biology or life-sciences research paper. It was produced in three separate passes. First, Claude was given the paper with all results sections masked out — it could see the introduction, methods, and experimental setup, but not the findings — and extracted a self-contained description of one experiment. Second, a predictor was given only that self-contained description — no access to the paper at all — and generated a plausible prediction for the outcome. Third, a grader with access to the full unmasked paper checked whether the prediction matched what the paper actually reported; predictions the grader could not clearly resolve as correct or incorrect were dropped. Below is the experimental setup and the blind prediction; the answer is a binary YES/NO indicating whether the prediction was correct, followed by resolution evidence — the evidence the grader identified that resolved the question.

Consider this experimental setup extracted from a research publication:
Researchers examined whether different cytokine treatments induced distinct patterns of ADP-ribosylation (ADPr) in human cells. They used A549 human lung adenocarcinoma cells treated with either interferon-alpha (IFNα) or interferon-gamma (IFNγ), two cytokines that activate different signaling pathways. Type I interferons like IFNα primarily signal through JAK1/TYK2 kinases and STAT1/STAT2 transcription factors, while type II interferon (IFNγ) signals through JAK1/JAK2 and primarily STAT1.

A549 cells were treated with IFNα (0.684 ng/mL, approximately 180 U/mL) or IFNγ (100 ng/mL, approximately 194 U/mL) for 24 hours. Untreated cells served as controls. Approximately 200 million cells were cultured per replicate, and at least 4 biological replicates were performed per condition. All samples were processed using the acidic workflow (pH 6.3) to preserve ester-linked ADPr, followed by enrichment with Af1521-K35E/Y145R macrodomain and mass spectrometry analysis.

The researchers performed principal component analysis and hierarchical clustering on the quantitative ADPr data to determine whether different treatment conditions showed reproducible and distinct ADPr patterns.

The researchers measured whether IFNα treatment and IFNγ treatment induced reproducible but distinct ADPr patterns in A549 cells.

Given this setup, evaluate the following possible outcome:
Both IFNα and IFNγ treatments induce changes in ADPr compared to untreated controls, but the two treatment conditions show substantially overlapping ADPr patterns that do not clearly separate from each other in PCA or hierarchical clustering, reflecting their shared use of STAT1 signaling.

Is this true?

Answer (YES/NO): YES